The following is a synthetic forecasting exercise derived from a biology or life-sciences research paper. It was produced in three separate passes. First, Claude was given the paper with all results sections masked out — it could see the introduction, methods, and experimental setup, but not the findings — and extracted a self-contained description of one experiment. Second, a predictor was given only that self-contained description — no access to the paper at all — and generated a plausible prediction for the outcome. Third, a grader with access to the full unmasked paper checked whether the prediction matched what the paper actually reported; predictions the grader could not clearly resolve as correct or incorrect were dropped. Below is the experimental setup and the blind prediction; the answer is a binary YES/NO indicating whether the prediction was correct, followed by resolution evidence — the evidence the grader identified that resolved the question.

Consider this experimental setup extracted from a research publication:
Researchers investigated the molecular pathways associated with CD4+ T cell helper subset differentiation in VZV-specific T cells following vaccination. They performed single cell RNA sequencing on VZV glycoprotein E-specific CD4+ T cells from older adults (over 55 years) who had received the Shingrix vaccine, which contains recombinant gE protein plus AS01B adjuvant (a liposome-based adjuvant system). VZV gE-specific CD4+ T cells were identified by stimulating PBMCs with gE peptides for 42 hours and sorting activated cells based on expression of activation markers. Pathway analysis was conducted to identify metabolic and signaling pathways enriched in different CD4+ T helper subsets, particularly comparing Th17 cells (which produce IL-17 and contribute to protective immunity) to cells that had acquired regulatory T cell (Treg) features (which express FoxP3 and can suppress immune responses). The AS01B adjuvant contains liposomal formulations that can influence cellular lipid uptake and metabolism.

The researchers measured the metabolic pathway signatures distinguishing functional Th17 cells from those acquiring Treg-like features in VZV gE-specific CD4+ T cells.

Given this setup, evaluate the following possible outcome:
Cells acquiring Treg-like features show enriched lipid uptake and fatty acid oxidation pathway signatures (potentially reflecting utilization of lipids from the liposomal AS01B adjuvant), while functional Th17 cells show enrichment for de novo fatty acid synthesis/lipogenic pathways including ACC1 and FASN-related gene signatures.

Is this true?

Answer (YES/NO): NO